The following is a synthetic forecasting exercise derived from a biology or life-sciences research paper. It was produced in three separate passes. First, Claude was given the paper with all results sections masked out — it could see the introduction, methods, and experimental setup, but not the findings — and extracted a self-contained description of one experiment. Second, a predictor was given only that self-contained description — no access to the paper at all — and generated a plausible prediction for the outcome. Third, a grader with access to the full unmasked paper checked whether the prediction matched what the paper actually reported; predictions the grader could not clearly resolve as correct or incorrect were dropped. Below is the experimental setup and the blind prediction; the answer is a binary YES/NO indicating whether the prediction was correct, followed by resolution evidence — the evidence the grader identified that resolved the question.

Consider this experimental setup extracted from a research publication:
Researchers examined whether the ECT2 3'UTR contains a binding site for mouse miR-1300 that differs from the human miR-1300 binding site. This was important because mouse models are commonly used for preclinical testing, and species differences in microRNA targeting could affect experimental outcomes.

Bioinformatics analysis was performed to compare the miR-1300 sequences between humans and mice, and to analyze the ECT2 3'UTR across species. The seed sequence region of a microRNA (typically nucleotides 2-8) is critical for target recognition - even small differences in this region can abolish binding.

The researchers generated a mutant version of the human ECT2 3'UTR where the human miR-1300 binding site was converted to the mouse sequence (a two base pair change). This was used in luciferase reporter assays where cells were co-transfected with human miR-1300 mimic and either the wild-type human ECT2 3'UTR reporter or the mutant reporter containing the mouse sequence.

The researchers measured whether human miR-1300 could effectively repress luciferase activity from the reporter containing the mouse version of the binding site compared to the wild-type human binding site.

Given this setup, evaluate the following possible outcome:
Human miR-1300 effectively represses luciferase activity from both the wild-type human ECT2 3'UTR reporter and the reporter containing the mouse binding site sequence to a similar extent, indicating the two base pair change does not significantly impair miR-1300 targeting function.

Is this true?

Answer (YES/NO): NO